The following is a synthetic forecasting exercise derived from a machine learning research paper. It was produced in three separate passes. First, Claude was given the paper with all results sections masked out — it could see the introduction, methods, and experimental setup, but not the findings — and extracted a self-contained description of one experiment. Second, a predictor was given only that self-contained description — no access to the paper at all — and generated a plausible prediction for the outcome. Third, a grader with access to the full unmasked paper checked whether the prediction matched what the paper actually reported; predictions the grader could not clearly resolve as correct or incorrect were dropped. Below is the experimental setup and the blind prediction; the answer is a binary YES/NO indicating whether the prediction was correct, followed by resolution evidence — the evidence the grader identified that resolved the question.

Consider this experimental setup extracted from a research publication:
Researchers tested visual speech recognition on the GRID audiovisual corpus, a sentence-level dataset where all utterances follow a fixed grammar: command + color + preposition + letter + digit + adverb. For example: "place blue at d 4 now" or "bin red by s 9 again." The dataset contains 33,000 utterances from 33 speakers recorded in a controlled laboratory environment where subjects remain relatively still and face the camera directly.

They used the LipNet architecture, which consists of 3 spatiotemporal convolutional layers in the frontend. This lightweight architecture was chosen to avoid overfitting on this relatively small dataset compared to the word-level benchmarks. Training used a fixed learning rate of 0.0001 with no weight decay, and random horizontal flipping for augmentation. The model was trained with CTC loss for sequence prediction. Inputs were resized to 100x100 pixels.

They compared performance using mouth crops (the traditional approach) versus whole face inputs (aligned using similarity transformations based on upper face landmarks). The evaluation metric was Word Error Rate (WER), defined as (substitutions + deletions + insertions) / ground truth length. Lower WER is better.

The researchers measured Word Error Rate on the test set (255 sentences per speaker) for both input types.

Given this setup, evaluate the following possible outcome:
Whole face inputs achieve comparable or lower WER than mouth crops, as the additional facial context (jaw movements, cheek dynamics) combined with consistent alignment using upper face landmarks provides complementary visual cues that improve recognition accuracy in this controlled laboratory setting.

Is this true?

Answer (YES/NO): YES